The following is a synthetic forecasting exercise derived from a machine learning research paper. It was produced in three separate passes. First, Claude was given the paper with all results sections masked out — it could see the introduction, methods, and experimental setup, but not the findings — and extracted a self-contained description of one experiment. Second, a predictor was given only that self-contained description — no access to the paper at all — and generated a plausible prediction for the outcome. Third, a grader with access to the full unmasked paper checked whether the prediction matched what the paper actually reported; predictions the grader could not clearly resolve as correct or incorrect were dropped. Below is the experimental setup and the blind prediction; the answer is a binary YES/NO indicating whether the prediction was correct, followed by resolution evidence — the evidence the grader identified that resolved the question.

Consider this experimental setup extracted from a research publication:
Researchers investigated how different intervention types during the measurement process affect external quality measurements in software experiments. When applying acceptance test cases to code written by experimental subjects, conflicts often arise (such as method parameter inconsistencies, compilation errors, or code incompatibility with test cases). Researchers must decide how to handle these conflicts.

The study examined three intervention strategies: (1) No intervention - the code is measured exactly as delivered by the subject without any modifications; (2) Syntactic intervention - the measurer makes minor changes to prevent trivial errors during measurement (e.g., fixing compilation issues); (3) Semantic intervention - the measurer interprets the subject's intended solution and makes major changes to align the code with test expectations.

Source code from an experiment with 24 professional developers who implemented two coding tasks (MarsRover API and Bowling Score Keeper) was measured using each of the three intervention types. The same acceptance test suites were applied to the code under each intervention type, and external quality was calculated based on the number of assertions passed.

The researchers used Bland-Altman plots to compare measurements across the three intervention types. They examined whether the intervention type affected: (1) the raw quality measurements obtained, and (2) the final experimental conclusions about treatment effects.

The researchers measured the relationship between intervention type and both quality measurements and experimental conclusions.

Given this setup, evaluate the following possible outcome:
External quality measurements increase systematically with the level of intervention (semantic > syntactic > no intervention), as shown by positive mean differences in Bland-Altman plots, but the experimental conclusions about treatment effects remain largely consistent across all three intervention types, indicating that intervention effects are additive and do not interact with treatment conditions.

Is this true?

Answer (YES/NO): NO